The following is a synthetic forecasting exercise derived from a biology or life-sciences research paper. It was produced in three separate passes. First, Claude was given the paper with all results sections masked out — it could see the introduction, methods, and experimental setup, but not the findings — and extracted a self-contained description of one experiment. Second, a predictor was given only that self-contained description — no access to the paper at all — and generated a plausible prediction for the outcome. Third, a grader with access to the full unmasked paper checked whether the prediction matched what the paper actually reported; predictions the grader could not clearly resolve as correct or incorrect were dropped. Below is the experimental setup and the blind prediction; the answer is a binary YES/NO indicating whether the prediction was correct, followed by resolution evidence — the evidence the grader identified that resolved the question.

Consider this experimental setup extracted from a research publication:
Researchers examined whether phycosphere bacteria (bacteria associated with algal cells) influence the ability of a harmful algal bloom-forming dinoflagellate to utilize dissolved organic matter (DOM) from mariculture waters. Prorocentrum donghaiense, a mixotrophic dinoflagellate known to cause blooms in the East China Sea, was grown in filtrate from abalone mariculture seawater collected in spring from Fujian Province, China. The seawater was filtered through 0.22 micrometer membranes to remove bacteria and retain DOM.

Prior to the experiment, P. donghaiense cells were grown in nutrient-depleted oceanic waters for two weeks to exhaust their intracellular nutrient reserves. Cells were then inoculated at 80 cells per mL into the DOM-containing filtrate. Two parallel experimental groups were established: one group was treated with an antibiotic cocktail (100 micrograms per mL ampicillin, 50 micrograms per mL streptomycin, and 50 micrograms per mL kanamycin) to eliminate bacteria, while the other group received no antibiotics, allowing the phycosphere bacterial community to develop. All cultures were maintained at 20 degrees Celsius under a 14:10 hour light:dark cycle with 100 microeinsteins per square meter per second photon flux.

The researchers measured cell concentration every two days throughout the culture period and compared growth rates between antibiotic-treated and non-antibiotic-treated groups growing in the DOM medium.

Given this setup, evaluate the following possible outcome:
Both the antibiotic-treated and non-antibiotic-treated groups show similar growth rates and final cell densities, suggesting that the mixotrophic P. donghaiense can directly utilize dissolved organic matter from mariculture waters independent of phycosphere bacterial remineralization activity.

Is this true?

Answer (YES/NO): NO